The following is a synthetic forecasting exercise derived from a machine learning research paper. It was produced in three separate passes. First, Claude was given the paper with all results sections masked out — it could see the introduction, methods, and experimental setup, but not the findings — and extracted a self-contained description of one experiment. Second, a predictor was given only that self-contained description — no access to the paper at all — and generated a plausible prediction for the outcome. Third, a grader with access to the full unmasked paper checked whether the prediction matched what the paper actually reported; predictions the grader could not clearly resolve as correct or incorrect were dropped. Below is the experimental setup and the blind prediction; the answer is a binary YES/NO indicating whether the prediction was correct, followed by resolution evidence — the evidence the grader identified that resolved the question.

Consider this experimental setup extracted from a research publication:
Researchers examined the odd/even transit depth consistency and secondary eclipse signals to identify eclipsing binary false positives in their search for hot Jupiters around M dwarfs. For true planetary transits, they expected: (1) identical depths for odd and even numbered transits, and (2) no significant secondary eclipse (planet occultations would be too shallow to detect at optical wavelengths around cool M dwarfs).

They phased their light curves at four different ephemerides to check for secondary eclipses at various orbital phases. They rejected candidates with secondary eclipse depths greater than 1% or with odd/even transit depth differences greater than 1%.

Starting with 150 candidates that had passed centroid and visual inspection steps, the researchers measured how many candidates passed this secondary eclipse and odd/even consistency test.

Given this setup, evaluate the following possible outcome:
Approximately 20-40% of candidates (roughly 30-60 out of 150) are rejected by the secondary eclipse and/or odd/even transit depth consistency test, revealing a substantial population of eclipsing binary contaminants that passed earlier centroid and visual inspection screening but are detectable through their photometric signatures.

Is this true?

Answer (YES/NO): NO